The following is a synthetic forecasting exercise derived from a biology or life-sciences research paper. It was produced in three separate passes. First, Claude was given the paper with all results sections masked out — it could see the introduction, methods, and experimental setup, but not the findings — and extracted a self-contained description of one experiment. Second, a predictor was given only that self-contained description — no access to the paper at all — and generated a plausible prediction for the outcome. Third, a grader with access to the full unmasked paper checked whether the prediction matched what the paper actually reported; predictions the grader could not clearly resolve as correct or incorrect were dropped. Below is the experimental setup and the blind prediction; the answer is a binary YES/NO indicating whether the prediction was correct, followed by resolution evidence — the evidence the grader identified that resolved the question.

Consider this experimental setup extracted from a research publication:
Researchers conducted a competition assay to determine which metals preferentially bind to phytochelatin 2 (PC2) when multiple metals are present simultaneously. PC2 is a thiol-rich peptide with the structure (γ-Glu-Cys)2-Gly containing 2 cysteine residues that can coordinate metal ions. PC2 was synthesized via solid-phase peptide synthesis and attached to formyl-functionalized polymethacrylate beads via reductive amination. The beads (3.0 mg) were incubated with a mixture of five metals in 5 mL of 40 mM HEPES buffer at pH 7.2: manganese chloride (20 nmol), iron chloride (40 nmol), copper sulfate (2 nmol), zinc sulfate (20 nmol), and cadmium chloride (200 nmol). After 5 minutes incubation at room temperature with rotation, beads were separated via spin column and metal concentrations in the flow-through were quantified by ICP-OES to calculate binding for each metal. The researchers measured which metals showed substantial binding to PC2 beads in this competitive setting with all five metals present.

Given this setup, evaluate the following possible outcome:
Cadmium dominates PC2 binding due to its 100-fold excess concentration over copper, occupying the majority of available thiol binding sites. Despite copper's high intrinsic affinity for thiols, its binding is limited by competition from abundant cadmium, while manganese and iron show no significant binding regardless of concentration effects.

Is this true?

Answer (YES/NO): NO